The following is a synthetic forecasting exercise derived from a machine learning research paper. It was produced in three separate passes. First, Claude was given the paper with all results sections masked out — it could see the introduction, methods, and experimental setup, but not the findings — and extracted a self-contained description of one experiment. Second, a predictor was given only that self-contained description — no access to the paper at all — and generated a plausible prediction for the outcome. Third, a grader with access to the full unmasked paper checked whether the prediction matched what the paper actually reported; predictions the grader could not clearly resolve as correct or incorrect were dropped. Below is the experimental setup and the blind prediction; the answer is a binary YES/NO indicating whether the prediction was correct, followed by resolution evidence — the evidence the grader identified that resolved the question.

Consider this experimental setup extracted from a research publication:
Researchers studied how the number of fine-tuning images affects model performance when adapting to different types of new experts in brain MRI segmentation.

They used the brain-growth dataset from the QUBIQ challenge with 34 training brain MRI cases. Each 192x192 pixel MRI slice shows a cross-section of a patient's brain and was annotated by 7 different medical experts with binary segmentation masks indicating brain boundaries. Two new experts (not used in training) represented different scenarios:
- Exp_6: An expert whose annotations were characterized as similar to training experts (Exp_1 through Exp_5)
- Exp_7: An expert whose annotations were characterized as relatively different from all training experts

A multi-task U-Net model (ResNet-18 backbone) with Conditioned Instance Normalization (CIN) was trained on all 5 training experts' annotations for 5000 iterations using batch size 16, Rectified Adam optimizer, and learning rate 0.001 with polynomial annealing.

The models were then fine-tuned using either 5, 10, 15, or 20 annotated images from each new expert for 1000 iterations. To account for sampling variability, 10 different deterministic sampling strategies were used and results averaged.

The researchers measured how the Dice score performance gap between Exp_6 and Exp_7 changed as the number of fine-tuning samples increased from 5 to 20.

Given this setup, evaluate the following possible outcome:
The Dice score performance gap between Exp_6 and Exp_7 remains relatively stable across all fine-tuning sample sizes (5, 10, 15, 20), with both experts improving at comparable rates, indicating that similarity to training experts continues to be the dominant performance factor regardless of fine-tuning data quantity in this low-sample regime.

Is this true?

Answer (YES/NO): NO